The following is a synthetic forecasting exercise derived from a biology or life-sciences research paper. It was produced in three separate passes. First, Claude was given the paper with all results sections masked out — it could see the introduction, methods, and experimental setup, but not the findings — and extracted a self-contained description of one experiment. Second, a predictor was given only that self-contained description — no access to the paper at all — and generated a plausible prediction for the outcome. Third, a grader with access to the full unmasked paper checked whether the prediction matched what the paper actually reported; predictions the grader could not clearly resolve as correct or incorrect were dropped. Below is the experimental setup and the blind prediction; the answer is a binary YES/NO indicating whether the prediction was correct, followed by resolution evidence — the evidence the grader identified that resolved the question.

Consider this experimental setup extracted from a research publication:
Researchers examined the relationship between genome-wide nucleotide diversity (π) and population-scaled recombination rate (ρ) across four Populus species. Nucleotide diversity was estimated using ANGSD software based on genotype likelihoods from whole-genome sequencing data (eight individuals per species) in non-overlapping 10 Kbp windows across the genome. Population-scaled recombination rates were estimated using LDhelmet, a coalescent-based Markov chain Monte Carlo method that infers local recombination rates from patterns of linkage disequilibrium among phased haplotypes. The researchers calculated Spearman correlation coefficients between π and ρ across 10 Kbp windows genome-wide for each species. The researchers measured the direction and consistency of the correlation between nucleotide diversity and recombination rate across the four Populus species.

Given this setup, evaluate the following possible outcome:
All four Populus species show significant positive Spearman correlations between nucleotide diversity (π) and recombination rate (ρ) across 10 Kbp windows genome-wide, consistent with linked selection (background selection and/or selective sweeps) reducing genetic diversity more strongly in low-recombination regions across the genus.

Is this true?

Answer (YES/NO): YES